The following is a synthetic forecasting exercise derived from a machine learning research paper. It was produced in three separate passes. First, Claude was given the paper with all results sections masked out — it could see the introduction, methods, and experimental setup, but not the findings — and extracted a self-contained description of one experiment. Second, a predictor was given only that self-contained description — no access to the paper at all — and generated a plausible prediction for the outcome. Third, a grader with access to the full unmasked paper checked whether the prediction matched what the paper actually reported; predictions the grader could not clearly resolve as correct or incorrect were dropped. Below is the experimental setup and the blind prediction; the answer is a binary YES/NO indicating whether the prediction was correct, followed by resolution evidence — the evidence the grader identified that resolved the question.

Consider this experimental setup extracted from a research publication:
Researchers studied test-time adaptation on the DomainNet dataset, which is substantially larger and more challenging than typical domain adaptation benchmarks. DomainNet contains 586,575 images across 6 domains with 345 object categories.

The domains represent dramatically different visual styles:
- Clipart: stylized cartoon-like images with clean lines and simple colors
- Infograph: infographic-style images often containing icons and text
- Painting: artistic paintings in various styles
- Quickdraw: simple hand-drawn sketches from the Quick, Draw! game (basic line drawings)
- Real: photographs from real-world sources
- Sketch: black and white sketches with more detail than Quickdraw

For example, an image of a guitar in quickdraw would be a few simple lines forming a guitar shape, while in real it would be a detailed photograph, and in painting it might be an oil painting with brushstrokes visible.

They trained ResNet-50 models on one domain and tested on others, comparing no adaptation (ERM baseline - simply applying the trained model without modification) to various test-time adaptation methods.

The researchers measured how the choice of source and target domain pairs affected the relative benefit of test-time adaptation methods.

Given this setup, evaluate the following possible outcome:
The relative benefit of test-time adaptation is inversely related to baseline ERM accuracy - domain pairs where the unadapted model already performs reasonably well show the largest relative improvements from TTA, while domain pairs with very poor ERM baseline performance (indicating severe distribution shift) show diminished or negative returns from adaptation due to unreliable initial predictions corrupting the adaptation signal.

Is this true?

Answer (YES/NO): NO